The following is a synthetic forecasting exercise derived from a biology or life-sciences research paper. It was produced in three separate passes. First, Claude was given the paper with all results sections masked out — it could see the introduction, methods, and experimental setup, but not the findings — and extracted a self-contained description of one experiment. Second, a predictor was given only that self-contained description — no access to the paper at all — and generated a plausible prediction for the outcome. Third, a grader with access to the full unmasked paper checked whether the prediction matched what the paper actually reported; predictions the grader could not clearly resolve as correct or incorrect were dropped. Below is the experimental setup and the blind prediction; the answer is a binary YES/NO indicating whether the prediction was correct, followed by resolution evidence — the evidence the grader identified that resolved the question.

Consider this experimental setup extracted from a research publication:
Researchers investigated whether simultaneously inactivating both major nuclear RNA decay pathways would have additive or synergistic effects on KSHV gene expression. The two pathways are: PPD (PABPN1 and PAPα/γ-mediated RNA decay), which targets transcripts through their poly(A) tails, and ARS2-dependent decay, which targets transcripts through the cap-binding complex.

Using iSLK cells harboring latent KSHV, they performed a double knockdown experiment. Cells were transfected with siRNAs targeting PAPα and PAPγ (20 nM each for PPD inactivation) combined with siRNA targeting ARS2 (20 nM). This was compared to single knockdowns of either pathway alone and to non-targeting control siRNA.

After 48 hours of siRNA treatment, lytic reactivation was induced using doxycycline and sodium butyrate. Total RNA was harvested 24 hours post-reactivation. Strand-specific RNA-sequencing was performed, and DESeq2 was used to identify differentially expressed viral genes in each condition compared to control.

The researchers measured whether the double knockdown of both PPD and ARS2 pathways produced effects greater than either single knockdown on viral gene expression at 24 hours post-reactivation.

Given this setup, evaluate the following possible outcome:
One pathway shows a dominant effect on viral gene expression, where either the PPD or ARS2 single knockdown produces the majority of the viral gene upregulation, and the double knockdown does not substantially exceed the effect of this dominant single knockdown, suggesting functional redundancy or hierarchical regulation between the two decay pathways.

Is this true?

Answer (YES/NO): YES